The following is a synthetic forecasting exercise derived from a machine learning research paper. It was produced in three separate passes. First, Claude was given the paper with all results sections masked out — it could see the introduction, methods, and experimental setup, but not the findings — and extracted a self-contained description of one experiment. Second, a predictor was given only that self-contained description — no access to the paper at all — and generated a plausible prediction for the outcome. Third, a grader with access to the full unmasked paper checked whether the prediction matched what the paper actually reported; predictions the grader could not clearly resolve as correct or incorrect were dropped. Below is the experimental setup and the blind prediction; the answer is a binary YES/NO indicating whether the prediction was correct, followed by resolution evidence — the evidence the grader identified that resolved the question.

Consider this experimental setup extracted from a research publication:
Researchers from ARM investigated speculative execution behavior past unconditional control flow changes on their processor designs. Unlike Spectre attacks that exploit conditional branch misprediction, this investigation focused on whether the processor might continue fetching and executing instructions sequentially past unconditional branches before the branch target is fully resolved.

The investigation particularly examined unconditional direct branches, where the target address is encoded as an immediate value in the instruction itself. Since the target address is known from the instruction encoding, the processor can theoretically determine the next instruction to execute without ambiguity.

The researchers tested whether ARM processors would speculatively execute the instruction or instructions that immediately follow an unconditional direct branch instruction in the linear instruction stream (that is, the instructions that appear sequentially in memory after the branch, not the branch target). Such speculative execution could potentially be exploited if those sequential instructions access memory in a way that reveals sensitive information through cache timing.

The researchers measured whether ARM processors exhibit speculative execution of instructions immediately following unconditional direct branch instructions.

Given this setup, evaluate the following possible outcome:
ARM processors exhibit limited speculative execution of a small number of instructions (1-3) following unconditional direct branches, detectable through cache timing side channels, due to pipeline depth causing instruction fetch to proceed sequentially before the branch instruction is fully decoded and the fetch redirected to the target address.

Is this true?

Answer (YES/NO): NO